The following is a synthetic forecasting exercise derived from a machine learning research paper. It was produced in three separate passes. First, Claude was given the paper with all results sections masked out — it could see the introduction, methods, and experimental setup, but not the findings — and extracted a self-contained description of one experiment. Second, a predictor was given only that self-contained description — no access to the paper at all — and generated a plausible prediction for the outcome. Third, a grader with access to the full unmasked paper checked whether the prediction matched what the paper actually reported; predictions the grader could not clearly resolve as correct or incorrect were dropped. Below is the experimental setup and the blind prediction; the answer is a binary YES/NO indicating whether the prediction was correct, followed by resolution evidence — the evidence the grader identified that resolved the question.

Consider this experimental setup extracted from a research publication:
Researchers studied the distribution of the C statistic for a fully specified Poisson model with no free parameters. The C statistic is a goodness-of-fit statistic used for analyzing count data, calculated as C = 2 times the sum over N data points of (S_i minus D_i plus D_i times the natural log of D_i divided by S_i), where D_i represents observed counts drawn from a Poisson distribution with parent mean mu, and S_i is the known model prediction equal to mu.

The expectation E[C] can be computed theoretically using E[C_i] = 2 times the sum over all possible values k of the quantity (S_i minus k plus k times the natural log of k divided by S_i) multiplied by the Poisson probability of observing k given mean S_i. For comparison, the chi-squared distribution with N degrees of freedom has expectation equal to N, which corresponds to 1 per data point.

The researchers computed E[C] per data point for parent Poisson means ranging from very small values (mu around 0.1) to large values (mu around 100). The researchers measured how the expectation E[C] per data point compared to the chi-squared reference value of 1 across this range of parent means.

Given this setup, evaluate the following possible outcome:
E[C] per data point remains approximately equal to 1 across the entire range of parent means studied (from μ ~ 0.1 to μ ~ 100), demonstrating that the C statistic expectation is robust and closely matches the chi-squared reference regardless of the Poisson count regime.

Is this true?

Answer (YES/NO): NO